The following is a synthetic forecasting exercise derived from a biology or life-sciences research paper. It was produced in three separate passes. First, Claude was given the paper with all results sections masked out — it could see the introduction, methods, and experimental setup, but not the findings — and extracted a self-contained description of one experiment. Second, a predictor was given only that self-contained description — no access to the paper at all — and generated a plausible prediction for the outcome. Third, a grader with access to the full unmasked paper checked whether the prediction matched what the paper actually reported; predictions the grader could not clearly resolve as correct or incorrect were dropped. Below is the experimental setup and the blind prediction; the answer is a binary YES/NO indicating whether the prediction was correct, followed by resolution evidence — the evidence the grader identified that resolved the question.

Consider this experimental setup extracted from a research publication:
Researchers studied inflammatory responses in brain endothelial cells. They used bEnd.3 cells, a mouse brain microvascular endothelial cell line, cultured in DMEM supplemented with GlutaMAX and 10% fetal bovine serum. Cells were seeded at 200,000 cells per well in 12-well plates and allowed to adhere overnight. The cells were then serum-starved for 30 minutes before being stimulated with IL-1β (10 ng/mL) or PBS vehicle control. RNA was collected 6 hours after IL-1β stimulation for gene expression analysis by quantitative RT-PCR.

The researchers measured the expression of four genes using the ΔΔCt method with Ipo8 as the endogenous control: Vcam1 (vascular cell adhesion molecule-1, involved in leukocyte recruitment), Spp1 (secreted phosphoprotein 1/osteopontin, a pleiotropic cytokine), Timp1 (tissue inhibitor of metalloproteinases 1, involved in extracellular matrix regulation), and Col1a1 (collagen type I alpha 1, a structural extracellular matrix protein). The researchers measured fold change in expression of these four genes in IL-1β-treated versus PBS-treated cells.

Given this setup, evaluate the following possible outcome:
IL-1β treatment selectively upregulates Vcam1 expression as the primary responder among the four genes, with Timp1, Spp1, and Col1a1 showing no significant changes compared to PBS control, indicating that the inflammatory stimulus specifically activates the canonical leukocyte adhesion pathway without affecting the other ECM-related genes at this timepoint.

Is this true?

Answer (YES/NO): NO